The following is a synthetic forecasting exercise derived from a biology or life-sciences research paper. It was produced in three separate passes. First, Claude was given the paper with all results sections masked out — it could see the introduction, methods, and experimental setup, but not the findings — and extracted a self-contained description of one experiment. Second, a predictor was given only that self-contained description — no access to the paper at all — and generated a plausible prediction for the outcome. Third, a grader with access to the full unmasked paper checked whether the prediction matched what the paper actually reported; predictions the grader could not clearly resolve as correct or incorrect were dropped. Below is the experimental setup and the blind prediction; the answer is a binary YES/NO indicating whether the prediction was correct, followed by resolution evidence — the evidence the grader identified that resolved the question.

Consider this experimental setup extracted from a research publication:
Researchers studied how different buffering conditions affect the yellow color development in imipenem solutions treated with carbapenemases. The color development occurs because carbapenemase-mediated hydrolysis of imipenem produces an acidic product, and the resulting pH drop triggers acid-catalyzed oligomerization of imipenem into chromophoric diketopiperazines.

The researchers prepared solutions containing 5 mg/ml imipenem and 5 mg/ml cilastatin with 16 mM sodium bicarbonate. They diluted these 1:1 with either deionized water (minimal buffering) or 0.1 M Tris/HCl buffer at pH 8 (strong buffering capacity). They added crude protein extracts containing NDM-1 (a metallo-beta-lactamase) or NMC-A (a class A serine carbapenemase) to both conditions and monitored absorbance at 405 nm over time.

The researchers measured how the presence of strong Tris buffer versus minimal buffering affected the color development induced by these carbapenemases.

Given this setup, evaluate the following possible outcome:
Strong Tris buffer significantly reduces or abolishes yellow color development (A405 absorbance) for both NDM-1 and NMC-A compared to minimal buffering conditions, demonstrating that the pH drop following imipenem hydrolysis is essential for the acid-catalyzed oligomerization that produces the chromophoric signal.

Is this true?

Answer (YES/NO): YES